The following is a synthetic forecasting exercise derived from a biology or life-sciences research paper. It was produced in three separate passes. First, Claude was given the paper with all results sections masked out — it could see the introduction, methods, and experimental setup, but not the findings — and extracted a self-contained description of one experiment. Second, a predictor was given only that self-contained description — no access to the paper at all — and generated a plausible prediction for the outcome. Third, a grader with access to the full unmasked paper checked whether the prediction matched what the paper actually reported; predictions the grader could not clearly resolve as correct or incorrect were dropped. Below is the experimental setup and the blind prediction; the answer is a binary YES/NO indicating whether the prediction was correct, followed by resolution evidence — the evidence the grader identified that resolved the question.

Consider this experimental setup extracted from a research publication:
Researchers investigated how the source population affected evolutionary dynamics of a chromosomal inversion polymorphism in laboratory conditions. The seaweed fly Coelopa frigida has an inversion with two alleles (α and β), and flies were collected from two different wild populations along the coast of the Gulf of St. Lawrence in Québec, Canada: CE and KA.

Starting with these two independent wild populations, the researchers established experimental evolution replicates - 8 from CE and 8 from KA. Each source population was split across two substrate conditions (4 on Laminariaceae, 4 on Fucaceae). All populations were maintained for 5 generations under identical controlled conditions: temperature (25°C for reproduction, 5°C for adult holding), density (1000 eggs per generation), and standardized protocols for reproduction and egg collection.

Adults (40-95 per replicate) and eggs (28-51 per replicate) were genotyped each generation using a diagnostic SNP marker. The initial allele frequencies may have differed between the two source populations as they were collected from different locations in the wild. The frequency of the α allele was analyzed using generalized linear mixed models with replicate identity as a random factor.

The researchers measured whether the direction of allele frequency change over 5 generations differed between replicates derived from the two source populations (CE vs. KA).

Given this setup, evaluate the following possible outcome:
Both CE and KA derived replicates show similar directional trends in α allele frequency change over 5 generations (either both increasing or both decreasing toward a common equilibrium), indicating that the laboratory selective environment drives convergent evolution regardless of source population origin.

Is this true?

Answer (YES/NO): YES